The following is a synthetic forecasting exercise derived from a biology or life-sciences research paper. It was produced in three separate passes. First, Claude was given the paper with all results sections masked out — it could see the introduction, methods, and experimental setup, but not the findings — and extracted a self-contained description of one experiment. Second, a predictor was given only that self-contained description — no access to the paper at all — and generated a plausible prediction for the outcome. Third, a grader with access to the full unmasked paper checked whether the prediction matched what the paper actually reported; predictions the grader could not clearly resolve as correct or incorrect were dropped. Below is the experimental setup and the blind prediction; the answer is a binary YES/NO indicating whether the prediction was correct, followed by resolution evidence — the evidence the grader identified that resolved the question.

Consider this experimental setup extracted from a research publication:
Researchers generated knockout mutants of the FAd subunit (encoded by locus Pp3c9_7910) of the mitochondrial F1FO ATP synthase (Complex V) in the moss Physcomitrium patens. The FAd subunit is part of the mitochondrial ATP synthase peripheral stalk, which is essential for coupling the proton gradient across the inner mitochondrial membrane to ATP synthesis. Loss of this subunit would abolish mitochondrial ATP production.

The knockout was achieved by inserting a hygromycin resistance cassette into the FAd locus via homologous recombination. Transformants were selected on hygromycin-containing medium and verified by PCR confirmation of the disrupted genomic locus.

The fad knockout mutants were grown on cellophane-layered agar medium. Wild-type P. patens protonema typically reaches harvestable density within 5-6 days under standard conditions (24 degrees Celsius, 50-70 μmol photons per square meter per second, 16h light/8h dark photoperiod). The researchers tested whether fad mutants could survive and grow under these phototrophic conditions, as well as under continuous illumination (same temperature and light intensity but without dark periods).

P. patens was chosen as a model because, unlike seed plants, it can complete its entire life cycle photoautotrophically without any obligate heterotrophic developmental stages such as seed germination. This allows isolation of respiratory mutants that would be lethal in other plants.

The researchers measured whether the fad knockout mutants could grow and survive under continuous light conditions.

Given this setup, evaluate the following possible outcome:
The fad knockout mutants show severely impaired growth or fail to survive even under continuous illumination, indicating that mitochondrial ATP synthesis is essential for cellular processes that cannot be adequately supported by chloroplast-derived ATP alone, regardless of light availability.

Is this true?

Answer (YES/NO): YES